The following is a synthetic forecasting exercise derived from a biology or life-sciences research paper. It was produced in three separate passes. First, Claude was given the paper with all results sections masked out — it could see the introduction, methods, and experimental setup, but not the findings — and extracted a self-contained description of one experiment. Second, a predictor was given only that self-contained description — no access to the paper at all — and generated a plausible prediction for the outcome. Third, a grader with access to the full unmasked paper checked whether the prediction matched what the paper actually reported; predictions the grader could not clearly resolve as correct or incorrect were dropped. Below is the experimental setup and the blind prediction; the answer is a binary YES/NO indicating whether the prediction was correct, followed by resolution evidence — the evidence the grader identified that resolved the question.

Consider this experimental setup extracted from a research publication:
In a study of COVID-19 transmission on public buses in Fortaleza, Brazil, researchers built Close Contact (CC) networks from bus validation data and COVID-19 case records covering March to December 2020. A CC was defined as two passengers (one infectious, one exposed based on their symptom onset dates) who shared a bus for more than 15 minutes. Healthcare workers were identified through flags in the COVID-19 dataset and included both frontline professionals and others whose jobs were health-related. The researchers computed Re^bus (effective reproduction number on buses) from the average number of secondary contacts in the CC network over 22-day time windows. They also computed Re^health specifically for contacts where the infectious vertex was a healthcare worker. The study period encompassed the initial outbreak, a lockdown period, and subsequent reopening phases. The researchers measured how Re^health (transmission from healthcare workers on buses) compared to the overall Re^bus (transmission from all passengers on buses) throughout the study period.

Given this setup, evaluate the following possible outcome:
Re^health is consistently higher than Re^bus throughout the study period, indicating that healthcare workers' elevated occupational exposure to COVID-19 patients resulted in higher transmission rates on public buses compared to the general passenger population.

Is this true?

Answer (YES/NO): NO